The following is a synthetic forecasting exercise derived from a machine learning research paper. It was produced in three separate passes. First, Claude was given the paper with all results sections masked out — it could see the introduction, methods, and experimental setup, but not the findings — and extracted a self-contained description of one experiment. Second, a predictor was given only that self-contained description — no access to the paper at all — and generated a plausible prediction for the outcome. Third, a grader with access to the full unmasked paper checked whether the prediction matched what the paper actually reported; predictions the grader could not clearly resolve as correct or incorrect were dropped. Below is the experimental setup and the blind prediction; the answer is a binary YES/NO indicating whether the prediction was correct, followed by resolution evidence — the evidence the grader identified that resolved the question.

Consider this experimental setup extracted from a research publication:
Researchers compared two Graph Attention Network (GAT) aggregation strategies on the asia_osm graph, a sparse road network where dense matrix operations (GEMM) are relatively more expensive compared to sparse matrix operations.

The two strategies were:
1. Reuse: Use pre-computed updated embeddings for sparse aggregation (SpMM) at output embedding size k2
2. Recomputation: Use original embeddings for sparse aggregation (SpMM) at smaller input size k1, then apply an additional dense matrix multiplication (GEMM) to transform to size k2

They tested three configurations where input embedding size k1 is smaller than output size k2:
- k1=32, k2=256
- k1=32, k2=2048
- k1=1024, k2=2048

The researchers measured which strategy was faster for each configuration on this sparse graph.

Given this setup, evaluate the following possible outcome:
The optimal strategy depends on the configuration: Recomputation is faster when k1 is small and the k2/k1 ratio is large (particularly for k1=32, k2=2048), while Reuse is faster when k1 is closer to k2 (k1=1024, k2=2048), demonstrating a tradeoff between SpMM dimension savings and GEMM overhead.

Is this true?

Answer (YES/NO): YES